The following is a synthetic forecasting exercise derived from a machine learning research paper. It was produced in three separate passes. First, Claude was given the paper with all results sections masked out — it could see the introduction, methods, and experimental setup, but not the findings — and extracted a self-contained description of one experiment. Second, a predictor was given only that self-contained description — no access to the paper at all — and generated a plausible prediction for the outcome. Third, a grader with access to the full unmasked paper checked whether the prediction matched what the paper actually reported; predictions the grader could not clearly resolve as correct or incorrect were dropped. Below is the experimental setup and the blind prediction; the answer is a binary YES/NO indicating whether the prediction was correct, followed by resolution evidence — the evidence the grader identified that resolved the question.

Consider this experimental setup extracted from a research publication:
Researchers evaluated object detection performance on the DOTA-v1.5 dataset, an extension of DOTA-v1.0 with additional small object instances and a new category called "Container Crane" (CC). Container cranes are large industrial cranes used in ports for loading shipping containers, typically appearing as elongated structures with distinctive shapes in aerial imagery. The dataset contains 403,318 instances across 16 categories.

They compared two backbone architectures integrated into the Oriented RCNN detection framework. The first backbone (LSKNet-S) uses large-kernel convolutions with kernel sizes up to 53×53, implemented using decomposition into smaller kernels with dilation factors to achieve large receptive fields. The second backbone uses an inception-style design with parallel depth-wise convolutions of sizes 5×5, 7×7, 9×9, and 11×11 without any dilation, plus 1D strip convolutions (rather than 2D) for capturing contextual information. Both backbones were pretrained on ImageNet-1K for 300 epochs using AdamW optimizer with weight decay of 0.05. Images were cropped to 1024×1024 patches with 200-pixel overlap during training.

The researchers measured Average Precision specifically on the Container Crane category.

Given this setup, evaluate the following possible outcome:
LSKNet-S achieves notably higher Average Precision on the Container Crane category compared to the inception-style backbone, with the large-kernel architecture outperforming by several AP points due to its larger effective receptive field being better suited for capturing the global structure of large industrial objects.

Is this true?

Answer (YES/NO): YES